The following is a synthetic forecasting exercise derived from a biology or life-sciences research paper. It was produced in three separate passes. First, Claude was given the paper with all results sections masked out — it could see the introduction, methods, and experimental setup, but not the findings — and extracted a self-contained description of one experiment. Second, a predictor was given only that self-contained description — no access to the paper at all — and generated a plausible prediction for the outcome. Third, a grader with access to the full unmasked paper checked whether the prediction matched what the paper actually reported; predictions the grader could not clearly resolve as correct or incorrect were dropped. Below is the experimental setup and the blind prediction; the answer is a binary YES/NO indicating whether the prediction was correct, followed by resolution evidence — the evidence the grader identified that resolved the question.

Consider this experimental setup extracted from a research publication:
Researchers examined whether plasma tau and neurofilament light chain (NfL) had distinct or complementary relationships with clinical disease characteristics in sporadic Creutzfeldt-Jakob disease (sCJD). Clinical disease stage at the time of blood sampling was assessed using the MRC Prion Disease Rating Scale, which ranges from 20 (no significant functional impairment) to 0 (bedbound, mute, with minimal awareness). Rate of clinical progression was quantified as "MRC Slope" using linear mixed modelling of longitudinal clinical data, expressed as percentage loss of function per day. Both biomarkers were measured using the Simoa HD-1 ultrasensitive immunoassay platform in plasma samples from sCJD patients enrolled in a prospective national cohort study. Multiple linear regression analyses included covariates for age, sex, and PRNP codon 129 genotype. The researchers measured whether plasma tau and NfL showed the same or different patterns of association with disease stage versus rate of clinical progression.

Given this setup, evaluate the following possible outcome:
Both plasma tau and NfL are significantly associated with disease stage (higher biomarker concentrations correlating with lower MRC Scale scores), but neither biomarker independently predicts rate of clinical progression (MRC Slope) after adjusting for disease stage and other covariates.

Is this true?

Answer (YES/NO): NO